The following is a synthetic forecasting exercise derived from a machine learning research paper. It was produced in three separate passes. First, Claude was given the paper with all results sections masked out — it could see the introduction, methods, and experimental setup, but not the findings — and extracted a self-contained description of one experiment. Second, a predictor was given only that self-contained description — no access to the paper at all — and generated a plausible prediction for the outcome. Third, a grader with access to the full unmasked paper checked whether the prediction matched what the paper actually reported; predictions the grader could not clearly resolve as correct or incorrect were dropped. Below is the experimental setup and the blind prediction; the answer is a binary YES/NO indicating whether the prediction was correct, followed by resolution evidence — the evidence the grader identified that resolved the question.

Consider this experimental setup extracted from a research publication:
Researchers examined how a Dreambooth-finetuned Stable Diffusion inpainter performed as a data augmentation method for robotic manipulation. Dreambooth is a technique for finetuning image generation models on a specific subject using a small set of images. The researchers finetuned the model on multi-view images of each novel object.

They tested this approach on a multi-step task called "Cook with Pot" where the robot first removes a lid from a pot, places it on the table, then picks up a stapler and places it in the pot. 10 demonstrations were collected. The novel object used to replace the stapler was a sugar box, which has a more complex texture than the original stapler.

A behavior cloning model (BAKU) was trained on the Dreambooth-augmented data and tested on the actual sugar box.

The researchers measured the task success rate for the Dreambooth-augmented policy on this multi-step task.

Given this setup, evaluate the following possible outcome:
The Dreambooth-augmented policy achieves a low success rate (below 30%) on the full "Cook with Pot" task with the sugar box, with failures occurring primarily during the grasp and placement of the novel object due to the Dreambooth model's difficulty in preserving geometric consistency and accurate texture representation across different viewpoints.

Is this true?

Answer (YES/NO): YES